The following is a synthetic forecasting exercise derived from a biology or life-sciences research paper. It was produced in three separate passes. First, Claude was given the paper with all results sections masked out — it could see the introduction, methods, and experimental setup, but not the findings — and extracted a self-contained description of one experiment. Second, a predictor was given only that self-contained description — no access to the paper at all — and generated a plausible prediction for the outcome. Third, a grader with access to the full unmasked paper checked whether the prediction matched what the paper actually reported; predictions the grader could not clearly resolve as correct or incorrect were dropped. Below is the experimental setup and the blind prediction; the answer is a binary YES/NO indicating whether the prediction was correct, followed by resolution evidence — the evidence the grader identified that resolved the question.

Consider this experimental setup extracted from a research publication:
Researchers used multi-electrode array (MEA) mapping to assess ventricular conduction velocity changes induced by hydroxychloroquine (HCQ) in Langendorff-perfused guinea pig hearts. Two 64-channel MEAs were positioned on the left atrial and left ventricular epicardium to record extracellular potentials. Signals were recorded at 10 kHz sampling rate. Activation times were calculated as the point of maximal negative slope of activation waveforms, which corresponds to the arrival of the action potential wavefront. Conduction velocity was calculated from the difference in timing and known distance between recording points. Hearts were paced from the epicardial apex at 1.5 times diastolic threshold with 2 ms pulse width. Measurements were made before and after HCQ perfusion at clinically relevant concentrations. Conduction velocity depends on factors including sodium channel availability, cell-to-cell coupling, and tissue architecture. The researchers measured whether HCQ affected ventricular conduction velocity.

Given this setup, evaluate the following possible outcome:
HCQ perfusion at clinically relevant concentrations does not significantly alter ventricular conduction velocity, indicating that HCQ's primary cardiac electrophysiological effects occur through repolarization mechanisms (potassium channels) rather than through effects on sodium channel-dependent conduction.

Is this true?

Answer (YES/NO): NO